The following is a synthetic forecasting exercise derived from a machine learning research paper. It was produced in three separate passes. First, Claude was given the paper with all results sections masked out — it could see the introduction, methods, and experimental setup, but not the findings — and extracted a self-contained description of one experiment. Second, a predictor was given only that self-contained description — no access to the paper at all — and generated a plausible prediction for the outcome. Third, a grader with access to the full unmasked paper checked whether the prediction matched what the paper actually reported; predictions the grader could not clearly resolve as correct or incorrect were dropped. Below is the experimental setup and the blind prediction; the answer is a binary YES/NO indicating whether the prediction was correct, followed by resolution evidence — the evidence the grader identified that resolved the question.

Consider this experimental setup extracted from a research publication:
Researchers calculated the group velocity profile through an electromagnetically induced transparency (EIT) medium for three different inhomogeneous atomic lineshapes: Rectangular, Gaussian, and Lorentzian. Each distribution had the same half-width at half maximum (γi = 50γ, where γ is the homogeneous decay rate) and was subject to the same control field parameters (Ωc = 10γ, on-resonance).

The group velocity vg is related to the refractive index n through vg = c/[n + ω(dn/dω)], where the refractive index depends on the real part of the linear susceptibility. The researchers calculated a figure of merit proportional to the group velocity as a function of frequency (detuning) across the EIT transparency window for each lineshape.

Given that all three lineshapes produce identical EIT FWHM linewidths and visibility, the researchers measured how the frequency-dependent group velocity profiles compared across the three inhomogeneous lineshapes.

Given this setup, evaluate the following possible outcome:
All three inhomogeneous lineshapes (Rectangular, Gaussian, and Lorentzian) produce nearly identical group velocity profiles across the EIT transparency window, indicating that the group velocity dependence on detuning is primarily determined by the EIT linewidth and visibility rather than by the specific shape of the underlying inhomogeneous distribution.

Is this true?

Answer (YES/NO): NO